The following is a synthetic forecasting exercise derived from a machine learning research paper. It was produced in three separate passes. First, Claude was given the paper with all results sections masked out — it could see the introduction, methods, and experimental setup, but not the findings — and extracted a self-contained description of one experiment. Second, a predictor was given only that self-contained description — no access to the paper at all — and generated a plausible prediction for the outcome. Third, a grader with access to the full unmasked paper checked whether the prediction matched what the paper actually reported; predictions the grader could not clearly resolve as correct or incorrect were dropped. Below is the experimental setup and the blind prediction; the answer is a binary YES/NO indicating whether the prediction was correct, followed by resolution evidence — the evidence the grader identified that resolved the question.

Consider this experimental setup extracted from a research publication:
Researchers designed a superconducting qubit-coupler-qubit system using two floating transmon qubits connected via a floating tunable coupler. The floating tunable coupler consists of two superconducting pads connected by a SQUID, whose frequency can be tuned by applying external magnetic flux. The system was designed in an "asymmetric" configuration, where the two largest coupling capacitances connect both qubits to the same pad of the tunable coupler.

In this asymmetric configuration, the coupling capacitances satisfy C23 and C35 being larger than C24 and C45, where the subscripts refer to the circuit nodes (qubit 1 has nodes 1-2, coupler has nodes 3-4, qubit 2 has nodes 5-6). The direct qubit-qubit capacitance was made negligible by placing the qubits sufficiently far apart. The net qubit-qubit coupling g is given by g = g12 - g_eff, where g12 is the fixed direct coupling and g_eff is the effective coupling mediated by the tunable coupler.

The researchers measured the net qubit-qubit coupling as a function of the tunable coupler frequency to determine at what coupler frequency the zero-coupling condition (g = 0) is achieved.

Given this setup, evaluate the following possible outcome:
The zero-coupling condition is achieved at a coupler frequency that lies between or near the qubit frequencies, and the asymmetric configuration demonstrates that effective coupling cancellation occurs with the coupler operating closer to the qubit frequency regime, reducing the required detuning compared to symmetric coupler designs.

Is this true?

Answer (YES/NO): NO